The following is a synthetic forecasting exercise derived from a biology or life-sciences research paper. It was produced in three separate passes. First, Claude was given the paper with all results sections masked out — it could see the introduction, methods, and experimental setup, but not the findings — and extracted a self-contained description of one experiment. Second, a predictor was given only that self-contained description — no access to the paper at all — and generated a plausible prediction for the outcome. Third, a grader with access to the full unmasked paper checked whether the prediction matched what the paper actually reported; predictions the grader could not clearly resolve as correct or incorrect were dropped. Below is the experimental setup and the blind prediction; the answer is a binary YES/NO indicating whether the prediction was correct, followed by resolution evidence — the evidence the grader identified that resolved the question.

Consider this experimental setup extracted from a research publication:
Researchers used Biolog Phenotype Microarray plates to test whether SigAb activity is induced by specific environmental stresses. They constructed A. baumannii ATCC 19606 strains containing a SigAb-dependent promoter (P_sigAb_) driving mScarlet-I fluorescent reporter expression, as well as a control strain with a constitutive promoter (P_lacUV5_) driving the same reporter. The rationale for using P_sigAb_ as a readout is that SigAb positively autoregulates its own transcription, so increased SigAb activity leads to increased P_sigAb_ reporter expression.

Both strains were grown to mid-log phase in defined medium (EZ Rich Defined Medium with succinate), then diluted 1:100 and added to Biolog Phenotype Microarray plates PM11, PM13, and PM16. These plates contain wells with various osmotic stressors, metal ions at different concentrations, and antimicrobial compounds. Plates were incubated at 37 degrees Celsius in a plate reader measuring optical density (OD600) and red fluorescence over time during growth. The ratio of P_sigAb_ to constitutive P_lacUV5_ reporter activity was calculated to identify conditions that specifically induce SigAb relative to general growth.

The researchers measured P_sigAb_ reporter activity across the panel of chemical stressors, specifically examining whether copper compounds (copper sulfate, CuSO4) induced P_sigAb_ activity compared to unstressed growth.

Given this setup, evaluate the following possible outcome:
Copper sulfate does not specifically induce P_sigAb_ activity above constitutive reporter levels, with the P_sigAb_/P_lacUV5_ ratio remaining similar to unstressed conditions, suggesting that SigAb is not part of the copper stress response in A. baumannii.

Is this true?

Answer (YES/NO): NO